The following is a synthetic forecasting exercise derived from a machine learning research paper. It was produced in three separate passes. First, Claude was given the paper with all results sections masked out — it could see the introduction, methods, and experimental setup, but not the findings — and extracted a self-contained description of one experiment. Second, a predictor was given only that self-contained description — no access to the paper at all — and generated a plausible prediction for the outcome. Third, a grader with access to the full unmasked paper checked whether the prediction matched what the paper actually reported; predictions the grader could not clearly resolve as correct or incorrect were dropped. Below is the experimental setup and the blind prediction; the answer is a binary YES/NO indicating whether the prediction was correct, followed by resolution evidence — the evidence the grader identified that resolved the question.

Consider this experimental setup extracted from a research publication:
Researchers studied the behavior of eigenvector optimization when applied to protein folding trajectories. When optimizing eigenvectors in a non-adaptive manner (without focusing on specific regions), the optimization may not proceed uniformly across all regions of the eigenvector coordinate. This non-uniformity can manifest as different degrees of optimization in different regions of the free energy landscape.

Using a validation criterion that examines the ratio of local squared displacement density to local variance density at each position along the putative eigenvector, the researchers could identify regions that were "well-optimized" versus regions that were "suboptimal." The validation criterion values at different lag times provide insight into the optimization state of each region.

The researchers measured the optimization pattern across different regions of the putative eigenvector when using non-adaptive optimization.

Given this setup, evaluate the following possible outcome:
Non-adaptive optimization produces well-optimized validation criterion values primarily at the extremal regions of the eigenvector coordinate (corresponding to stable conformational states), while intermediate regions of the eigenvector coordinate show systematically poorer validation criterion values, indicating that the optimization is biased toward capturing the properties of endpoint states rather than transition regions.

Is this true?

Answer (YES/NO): NO